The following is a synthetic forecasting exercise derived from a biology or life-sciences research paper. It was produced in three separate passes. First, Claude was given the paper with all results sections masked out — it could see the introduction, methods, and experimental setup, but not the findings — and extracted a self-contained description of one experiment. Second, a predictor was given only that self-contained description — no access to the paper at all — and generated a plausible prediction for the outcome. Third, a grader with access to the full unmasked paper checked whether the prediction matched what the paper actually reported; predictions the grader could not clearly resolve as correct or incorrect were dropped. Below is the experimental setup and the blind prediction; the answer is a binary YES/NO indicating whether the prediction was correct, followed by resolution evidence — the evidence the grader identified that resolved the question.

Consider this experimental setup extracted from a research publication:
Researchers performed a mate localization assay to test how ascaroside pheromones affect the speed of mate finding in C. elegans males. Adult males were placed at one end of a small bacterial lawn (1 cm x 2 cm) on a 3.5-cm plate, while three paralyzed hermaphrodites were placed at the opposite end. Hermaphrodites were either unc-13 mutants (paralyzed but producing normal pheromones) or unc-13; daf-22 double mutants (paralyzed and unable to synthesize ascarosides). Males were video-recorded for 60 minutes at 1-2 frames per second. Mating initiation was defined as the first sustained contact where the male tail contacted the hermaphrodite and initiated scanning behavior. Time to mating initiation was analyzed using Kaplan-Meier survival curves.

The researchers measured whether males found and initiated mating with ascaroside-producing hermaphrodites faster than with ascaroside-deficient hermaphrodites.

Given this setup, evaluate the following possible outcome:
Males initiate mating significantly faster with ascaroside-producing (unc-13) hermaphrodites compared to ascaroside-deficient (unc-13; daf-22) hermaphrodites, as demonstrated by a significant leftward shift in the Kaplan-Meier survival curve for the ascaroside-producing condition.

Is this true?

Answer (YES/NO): YES